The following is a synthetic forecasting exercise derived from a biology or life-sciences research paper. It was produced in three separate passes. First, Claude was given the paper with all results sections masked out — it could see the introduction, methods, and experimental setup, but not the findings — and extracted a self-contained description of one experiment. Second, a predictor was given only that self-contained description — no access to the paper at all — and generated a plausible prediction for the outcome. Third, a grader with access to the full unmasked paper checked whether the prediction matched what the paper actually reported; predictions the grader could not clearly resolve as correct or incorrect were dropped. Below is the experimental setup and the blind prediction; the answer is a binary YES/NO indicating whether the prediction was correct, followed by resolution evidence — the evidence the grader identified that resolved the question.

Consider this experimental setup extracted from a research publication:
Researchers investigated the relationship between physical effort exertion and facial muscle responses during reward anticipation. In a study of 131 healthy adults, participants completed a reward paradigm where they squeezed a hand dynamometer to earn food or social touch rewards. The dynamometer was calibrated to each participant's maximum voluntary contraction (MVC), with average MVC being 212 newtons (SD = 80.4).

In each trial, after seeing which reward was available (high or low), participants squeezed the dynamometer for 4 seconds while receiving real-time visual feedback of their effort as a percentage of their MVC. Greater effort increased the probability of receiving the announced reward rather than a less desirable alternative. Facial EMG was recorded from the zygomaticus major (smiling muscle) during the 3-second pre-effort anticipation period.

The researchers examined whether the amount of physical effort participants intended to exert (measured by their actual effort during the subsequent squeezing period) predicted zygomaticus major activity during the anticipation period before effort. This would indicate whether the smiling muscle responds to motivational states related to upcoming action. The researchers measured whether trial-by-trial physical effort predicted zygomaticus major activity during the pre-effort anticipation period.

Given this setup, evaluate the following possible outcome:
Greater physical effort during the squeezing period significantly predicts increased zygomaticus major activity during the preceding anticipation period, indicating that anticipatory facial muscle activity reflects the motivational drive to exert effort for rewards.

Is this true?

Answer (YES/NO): NO